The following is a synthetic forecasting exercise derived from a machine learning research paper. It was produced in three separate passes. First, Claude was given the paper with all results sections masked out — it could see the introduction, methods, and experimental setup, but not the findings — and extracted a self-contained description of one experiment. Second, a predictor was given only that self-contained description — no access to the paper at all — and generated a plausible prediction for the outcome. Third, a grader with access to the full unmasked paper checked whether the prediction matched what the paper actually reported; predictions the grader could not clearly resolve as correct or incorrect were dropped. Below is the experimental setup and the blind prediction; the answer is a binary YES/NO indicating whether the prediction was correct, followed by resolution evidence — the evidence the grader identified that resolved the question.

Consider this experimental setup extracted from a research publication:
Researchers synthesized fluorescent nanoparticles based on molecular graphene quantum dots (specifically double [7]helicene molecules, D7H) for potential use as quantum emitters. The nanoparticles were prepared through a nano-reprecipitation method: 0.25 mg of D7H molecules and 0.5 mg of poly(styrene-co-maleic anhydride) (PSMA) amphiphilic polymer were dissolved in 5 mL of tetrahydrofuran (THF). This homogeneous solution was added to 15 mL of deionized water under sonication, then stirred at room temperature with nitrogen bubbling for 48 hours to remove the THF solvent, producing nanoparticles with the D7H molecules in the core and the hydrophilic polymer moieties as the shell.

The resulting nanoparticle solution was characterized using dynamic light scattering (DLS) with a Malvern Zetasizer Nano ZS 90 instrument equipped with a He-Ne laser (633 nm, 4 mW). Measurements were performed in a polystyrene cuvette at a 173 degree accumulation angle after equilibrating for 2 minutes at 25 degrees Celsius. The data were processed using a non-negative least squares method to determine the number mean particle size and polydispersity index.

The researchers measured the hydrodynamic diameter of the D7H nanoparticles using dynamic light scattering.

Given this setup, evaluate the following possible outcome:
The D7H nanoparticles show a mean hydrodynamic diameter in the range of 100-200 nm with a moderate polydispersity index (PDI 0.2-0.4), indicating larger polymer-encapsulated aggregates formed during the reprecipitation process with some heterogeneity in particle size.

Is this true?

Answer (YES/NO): NO